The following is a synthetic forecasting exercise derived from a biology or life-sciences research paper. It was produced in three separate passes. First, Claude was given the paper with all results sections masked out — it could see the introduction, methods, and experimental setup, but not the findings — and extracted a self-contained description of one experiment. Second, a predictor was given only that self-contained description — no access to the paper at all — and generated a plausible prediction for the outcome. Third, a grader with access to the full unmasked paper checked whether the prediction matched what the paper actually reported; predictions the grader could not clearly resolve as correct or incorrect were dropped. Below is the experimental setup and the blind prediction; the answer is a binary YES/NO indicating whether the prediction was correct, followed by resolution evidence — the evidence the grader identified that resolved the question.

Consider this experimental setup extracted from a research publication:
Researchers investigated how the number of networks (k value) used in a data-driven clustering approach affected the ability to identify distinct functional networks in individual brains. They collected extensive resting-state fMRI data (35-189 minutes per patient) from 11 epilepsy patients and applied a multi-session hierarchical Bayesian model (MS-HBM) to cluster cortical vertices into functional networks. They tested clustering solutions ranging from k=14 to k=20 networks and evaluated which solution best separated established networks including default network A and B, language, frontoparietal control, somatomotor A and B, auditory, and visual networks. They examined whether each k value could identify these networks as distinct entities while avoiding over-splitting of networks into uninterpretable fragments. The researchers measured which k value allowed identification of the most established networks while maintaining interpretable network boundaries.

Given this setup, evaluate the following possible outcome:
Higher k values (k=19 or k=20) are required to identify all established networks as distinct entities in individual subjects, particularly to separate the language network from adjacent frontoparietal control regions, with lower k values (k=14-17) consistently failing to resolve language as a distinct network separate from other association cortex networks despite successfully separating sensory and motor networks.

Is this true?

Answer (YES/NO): NO